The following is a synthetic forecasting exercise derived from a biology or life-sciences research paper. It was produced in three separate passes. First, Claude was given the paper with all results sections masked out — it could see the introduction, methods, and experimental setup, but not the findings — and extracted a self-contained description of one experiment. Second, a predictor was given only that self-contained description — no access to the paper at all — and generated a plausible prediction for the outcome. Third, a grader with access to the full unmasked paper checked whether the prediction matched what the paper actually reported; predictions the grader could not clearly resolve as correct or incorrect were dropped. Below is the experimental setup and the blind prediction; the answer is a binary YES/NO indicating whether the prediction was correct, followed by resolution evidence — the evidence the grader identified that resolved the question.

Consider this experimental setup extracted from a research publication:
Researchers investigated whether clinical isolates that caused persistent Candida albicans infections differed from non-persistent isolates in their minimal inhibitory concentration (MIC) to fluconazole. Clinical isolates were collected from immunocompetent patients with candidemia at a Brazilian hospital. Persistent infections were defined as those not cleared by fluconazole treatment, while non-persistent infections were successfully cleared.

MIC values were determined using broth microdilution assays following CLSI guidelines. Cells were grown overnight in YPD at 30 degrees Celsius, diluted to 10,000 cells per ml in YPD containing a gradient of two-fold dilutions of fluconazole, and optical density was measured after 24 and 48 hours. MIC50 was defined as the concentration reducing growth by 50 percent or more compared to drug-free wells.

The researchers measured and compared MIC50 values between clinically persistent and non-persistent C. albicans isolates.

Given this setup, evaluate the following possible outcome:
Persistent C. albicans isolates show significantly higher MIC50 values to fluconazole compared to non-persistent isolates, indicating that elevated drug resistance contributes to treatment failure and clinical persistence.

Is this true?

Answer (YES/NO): NO